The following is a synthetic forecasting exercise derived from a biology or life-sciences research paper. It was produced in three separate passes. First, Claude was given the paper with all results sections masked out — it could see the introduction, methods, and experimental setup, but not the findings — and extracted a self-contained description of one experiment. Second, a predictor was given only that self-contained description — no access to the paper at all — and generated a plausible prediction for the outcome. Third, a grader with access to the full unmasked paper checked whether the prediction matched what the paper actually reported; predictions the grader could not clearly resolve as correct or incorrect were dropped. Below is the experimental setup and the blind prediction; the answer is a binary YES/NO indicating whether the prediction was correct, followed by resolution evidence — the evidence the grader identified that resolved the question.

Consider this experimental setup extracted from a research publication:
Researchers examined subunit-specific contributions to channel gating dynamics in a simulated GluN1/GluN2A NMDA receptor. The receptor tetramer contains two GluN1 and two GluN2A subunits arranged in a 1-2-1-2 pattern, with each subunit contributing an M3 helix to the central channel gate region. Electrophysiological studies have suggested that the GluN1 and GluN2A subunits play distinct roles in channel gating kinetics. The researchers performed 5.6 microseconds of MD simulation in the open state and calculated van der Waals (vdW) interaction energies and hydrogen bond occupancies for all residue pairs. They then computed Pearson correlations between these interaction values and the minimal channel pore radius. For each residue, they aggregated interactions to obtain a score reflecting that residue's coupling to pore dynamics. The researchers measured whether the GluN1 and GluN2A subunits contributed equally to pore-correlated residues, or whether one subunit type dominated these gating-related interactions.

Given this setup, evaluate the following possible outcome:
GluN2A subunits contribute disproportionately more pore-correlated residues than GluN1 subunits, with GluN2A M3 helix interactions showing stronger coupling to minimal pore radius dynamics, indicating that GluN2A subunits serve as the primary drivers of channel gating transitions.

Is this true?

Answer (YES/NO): NO